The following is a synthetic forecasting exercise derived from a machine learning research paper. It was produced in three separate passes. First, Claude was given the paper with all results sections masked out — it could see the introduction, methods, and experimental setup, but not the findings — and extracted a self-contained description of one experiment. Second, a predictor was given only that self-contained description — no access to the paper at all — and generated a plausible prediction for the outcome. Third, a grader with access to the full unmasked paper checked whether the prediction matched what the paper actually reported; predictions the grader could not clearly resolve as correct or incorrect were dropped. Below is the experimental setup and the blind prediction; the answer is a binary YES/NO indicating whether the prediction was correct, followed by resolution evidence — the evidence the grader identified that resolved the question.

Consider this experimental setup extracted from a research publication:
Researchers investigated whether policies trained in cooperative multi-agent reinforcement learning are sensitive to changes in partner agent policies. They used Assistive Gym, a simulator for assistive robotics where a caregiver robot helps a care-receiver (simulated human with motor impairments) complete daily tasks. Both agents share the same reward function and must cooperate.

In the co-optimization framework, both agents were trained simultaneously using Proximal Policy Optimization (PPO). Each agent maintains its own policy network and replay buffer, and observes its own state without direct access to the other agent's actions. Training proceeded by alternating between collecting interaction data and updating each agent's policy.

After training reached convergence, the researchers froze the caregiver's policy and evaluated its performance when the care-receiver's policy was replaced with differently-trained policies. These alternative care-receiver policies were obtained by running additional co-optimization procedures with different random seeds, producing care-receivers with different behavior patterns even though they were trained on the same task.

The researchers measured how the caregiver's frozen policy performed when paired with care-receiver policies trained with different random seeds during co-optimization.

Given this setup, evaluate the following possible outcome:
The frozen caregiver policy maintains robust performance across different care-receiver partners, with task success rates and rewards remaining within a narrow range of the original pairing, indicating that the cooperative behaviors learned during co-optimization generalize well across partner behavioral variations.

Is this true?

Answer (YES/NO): NO